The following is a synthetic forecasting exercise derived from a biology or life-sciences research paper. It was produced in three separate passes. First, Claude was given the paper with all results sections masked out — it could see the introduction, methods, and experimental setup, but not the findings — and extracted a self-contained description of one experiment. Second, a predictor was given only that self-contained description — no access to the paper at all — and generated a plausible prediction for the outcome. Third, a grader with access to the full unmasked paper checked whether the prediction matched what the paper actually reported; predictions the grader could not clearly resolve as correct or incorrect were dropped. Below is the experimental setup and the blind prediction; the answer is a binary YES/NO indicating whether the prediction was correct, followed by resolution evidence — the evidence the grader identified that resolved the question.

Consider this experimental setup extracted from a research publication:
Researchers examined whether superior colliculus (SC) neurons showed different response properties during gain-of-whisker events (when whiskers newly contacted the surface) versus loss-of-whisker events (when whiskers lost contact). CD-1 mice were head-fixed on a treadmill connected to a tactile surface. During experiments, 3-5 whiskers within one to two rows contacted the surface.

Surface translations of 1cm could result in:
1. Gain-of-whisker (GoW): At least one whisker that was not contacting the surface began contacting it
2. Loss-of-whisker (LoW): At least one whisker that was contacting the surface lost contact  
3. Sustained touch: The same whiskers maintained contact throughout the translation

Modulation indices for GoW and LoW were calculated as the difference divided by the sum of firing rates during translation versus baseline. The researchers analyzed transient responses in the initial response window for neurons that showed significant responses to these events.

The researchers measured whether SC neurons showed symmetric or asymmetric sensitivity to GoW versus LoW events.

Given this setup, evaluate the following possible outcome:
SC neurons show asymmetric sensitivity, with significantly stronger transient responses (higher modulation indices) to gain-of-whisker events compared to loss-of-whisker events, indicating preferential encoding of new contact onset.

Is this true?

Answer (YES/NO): NO